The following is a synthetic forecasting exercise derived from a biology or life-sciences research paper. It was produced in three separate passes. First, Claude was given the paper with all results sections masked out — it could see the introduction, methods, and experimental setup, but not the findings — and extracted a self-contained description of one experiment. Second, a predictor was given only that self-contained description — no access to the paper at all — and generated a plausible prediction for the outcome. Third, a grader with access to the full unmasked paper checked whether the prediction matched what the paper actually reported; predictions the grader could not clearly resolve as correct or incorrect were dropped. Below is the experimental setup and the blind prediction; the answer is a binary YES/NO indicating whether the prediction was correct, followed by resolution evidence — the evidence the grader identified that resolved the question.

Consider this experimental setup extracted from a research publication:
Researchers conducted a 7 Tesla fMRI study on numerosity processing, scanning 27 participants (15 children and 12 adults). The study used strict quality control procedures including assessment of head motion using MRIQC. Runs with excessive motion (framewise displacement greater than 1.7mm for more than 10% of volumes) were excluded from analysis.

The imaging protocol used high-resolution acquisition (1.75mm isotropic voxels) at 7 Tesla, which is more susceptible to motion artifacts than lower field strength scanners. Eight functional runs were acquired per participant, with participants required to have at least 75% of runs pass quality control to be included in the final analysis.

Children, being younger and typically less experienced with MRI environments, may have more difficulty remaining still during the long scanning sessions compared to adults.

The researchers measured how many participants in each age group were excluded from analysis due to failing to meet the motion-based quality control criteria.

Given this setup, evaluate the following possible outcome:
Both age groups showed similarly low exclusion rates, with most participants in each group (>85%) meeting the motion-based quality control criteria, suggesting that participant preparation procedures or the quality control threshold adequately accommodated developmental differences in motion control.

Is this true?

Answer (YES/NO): NO